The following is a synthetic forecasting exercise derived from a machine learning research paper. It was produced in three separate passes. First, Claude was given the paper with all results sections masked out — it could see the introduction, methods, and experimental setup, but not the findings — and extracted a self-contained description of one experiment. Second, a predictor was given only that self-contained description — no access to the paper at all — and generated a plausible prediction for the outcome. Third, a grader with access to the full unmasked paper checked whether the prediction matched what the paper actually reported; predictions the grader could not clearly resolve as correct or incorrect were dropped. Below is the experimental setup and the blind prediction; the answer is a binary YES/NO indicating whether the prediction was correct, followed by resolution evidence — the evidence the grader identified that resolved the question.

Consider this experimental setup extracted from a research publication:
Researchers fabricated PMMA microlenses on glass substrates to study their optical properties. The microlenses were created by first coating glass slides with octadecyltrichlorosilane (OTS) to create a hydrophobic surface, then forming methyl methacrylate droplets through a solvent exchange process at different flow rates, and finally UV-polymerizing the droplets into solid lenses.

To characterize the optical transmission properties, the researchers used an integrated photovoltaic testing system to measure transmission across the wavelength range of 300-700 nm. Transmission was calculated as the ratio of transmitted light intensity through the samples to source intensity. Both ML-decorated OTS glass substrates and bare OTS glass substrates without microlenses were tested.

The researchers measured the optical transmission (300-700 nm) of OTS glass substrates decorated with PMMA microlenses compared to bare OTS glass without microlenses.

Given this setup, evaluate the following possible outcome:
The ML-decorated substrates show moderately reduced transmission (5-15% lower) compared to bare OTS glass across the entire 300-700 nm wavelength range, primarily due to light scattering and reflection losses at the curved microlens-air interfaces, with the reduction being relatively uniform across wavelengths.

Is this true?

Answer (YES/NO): NO